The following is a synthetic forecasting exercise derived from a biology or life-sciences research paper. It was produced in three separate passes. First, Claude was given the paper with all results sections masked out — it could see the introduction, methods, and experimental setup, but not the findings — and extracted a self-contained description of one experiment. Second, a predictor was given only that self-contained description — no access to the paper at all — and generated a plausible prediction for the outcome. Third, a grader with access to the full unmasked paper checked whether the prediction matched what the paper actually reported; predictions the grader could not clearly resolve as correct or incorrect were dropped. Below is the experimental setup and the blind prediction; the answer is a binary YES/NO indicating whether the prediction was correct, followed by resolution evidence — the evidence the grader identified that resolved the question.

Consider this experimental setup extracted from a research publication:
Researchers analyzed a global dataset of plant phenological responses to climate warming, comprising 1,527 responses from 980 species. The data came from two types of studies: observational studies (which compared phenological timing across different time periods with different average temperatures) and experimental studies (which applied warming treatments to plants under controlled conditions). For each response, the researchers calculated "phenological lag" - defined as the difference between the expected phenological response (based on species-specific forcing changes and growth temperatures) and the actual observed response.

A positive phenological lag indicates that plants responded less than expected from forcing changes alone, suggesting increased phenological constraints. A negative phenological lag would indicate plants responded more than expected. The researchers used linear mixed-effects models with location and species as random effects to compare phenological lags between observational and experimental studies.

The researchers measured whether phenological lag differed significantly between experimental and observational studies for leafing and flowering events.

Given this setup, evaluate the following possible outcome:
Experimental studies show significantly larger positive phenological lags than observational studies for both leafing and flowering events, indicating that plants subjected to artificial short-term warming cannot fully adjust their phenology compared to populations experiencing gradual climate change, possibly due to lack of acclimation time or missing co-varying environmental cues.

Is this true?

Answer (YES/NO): YES